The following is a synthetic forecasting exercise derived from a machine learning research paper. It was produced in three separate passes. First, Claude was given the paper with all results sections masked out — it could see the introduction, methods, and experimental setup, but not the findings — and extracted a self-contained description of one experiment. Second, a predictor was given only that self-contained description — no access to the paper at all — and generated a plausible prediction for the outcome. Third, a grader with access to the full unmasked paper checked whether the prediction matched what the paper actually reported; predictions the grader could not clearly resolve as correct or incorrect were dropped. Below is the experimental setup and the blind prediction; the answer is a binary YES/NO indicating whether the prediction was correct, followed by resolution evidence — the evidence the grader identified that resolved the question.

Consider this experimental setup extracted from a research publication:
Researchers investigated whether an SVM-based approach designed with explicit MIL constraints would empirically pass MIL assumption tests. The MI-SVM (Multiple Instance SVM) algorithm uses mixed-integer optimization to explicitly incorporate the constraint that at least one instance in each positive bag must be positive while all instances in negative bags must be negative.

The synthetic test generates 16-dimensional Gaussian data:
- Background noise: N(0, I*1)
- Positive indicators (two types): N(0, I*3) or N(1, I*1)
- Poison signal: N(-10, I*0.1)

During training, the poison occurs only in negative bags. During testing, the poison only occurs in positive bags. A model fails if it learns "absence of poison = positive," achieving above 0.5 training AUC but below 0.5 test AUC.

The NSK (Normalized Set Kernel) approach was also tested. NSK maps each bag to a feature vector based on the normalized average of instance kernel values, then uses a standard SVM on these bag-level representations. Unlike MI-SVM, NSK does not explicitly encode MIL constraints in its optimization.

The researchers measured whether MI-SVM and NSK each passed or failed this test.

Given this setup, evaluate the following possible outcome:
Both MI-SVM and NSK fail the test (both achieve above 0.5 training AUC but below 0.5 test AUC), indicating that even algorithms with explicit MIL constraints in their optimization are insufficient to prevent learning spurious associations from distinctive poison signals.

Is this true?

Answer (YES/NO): NO